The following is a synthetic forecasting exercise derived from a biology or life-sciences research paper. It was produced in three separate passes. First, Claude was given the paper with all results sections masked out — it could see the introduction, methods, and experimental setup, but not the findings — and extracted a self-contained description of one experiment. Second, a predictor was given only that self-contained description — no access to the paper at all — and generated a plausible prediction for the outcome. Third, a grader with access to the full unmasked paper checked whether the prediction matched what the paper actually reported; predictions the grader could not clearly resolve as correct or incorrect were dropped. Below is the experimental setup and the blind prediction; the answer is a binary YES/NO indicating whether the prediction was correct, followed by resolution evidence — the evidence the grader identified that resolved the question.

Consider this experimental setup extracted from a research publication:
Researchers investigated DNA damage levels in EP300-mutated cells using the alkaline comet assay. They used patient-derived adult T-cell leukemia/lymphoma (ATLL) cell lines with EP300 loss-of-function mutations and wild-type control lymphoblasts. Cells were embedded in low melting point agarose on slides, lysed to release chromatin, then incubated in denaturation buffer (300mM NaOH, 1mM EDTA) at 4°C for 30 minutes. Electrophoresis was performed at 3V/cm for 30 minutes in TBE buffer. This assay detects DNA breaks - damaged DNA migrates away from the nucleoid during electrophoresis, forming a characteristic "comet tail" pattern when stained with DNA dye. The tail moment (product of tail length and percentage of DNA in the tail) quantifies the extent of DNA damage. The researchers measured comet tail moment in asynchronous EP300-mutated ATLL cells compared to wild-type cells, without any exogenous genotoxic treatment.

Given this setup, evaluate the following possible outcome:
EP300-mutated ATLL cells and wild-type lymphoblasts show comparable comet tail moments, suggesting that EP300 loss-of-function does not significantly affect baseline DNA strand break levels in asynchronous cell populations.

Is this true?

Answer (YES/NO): NO